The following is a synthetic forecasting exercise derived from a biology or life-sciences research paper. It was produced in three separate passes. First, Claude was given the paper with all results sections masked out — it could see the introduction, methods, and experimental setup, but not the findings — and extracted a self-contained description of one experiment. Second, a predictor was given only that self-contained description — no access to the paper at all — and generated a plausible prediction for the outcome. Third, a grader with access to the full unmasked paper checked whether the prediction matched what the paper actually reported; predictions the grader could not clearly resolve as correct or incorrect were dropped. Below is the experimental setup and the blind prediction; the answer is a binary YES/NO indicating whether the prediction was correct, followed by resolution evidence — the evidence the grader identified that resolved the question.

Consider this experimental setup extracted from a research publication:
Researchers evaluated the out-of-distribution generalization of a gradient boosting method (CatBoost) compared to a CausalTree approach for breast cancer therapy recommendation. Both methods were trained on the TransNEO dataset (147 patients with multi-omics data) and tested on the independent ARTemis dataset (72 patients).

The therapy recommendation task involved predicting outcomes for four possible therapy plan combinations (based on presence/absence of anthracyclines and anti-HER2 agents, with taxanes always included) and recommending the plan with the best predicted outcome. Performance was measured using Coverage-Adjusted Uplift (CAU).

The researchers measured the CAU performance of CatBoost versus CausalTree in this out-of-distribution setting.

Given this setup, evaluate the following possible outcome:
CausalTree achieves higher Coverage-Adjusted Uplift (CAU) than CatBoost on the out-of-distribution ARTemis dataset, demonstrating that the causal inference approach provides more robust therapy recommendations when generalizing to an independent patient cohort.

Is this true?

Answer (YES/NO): NO